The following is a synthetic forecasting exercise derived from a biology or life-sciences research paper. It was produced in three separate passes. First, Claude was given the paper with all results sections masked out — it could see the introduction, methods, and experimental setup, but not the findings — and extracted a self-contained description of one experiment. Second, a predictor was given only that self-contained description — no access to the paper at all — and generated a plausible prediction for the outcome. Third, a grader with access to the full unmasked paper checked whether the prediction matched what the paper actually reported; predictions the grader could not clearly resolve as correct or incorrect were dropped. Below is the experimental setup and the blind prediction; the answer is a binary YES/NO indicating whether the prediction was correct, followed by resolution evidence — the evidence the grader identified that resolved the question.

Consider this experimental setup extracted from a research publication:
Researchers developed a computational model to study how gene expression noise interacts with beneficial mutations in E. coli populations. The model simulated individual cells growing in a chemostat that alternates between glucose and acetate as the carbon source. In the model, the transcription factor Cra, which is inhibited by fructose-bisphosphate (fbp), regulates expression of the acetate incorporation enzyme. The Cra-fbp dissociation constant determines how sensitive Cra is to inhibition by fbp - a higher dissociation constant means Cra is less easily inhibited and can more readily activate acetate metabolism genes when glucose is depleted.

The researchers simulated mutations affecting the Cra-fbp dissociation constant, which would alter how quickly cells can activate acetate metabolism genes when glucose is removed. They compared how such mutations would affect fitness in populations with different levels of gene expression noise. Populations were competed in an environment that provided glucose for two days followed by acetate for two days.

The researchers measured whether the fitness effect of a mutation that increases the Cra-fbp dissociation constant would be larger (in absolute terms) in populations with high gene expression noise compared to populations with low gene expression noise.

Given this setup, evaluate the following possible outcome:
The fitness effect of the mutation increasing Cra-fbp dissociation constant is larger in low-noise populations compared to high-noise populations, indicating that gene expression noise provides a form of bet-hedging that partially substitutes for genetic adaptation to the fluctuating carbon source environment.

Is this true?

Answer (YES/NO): NO